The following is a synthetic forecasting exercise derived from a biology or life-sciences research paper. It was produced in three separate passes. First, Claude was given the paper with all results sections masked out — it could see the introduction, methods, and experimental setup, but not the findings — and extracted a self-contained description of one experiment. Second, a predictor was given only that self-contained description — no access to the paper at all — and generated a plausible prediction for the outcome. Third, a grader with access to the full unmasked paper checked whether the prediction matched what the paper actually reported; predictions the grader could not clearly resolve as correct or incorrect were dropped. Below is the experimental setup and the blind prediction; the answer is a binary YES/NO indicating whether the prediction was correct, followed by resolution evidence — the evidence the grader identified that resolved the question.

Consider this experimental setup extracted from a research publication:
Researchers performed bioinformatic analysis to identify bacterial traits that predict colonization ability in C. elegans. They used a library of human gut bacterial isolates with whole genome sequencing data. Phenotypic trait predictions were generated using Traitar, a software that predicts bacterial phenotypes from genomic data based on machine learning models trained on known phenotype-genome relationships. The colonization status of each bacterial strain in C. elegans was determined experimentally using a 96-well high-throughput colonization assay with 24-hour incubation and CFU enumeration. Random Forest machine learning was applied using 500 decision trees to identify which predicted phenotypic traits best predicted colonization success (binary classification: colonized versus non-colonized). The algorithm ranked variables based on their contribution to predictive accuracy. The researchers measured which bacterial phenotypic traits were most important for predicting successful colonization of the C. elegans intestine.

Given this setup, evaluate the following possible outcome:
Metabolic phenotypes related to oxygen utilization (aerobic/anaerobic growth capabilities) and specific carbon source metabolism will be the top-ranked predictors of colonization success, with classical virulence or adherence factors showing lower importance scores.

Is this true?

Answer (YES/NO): NO